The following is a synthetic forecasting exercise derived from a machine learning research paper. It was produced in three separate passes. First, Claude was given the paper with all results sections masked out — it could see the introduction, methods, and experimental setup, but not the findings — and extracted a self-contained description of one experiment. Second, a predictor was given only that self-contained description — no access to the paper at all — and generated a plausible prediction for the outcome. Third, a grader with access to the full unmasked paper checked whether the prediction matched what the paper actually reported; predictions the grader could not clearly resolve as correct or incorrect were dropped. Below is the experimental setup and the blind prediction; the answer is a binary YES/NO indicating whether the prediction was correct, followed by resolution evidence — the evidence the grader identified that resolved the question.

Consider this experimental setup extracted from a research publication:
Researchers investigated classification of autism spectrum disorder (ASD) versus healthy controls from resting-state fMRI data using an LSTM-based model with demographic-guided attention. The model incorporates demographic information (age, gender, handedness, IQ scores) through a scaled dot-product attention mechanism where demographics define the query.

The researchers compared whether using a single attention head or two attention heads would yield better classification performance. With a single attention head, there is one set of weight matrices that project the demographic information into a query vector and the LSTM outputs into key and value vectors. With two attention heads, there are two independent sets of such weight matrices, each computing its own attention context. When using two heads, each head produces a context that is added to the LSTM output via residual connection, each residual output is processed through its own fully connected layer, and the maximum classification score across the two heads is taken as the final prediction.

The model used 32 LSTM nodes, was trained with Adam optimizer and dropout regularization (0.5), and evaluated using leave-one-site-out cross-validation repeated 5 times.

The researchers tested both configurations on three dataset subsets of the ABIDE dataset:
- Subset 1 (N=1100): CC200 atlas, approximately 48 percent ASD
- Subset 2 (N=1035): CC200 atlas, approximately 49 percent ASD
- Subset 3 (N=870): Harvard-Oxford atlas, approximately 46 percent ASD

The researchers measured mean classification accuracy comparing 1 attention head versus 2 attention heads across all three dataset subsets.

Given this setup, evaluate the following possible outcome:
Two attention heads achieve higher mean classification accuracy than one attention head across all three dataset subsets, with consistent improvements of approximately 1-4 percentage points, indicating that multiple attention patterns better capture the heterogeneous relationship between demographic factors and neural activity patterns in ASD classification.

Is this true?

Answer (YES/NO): NO